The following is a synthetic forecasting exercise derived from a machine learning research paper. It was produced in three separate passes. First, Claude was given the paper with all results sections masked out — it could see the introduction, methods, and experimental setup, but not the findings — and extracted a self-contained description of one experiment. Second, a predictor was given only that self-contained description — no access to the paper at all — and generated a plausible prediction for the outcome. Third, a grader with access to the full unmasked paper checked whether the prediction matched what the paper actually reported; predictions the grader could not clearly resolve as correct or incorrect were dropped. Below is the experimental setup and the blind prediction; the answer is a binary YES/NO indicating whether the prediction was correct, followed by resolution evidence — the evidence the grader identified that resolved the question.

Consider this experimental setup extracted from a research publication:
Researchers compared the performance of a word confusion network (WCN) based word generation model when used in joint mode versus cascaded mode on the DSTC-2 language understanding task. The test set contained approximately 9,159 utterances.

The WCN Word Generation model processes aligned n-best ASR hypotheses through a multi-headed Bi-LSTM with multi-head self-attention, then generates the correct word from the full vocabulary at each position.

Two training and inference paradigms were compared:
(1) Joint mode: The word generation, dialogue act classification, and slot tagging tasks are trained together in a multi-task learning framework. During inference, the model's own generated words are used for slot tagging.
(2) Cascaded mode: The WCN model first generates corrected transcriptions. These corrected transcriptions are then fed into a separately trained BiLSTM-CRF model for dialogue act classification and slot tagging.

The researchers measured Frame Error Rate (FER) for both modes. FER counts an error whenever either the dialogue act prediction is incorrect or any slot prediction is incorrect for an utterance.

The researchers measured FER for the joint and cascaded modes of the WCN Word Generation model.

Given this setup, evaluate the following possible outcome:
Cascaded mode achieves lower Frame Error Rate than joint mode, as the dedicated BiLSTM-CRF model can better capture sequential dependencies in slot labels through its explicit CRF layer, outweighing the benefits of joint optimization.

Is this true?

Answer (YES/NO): YES